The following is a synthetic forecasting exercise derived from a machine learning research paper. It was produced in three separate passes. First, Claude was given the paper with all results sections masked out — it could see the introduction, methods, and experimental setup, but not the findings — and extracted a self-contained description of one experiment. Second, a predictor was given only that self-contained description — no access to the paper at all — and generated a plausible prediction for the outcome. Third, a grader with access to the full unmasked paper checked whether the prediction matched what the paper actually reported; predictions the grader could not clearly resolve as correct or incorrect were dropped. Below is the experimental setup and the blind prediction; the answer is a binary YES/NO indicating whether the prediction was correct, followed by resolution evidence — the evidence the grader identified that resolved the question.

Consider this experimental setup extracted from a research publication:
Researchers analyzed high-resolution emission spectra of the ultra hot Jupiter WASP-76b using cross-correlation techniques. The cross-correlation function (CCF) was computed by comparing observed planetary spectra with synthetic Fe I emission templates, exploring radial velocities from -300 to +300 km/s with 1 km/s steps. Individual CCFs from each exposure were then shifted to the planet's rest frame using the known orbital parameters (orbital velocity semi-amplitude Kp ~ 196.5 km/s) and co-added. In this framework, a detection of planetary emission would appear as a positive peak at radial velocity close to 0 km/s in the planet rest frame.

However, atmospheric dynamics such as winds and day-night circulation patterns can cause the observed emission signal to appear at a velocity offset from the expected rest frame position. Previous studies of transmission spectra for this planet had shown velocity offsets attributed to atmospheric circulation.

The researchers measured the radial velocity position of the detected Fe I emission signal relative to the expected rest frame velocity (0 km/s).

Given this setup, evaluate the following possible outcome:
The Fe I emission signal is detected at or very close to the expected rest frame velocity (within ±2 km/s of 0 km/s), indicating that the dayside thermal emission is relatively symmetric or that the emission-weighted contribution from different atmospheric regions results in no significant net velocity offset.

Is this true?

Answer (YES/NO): NO